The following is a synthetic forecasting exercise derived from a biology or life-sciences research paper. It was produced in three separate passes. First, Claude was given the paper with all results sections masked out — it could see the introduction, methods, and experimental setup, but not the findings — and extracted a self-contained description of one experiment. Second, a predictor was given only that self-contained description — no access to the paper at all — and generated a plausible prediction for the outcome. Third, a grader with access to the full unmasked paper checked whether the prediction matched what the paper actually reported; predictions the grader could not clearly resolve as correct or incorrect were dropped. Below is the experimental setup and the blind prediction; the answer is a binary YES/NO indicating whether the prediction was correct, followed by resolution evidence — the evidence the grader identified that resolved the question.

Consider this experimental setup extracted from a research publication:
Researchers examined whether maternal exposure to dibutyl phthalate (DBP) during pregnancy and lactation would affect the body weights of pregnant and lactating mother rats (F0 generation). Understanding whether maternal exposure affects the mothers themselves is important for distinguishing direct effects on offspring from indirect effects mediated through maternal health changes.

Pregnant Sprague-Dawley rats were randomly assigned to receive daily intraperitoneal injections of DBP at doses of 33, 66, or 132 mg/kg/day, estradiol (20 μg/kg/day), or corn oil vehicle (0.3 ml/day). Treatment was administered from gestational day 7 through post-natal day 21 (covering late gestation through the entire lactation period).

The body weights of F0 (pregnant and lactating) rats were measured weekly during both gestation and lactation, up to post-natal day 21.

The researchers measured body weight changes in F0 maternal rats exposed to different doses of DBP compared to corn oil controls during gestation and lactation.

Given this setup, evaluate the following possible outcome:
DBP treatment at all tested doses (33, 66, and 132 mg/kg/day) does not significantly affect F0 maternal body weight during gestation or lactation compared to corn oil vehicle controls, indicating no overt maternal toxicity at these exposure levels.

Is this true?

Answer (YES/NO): NO